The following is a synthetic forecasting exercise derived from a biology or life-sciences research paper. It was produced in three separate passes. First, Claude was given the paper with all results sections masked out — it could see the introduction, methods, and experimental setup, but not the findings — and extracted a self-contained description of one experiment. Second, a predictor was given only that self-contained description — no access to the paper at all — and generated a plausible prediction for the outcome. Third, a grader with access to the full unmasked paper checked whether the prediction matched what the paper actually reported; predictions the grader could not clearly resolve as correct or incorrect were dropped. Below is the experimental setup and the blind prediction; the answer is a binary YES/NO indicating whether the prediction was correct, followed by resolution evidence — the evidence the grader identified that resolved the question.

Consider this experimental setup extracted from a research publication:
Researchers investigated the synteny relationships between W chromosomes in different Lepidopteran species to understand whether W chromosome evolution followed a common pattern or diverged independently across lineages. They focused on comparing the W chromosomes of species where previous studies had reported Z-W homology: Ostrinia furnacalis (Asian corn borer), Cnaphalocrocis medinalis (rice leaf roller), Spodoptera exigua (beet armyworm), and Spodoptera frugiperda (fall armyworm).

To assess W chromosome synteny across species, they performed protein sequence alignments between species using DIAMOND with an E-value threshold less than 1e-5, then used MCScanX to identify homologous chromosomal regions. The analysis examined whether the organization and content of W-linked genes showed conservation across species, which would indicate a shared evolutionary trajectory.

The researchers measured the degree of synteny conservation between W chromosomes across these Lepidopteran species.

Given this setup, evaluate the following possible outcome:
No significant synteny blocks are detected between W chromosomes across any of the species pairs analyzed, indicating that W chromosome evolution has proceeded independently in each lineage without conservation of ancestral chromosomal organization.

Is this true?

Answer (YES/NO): NO